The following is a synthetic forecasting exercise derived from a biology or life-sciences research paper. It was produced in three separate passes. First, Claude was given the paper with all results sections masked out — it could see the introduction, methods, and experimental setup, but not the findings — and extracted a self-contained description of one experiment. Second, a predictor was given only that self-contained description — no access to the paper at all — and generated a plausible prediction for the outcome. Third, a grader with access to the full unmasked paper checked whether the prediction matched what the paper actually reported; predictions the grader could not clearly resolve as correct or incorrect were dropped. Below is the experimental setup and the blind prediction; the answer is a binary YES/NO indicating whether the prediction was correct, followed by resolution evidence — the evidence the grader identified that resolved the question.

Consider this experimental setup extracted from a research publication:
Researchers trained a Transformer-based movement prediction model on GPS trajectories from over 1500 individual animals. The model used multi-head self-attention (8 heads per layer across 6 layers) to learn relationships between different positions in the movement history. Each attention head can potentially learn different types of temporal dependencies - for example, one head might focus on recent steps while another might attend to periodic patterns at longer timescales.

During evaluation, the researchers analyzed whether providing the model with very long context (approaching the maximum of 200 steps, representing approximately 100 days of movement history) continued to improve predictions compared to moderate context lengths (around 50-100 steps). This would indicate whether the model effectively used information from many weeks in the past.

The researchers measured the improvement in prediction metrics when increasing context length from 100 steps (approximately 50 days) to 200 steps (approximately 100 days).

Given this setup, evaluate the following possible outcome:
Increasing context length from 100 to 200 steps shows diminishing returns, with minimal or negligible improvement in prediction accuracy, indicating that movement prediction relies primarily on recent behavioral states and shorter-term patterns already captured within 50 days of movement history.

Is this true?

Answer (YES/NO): YES